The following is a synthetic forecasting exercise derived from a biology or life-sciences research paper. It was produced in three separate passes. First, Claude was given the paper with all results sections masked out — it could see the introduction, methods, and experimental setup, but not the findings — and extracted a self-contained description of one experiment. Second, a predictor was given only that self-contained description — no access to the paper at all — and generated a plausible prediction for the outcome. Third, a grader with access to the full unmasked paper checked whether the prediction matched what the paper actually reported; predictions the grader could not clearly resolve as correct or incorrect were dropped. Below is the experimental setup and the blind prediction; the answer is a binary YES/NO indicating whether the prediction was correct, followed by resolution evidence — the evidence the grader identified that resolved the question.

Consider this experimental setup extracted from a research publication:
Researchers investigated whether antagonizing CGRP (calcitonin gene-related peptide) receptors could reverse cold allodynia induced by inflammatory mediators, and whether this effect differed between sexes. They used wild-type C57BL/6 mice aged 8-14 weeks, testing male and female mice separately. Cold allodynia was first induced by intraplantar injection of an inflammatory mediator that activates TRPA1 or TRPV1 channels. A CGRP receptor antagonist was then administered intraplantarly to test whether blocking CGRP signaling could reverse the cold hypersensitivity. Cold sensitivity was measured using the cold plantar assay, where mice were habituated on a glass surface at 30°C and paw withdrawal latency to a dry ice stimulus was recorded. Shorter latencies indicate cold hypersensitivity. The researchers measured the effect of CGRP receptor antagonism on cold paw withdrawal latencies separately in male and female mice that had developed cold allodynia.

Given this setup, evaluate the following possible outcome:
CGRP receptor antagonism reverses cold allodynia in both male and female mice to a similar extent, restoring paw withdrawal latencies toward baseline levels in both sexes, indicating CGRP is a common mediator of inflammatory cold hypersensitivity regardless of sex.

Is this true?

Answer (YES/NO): NO